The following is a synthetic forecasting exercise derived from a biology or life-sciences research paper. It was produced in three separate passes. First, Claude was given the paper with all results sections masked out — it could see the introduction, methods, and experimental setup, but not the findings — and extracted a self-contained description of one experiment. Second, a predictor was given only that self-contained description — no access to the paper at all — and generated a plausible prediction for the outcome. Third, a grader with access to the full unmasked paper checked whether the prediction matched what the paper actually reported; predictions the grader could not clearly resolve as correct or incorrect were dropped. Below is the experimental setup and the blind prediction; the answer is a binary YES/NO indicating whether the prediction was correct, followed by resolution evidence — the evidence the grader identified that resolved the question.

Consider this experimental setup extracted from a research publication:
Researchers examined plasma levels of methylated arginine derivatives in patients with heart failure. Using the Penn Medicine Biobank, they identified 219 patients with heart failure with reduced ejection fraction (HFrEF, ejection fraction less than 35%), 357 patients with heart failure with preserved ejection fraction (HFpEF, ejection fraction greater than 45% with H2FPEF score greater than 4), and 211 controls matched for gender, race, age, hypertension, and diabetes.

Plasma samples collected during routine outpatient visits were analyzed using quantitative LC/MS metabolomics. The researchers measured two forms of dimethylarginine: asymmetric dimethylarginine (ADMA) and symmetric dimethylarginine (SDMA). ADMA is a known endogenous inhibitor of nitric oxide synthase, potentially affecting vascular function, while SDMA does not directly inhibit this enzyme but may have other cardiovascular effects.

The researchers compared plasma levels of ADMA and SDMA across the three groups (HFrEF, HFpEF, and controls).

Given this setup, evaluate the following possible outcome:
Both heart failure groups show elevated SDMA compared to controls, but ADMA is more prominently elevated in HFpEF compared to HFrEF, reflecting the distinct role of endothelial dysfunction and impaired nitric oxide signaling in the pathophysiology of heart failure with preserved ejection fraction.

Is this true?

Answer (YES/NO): YES